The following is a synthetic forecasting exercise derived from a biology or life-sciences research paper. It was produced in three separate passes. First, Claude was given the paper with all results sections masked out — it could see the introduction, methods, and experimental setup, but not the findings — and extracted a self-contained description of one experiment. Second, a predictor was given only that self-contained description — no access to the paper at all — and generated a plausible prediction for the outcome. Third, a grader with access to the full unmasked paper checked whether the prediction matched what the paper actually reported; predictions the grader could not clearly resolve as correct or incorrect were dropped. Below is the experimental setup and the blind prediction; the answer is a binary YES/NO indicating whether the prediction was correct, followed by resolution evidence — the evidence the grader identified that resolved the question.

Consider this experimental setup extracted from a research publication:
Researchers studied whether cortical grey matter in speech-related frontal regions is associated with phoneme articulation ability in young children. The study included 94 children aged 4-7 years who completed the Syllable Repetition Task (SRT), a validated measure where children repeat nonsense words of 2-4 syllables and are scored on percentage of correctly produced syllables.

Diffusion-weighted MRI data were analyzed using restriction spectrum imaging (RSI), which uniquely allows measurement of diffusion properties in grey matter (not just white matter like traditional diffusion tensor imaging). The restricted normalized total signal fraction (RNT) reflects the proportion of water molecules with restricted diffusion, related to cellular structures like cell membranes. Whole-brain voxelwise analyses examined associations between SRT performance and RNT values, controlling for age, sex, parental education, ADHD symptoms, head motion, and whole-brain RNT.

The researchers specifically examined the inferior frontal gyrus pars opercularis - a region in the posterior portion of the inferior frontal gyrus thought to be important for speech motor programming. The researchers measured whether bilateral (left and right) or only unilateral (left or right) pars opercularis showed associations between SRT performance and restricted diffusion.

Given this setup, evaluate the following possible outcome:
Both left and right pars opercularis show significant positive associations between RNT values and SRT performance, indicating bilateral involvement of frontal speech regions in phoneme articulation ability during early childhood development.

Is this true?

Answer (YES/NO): YES